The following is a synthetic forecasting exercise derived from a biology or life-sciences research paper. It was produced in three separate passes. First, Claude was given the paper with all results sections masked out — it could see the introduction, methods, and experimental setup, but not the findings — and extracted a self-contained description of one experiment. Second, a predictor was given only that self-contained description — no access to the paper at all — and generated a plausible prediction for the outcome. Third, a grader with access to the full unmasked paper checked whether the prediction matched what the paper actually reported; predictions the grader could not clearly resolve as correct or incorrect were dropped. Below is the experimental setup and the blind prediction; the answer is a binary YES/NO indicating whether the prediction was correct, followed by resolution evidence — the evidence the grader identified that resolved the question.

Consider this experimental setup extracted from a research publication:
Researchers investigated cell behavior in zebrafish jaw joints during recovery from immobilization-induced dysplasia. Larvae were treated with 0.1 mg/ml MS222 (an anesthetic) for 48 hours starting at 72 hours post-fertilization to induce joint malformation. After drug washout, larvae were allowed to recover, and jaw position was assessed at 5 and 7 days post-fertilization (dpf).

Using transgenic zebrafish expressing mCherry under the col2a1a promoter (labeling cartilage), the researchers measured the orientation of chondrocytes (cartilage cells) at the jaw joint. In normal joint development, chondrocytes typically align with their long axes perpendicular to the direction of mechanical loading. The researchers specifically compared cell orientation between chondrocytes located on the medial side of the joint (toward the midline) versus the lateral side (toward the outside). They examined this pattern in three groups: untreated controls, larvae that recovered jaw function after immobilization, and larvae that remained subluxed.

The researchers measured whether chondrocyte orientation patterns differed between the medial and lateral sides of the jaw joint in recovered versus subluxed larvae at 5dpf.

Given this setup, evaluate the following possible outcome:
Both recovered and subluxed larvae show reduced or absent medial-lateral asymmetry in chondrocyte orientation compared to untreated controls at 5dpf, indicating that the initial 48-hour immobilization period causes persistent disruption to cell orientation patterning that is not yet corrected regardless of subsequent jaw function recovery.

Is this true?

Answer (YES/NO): NO